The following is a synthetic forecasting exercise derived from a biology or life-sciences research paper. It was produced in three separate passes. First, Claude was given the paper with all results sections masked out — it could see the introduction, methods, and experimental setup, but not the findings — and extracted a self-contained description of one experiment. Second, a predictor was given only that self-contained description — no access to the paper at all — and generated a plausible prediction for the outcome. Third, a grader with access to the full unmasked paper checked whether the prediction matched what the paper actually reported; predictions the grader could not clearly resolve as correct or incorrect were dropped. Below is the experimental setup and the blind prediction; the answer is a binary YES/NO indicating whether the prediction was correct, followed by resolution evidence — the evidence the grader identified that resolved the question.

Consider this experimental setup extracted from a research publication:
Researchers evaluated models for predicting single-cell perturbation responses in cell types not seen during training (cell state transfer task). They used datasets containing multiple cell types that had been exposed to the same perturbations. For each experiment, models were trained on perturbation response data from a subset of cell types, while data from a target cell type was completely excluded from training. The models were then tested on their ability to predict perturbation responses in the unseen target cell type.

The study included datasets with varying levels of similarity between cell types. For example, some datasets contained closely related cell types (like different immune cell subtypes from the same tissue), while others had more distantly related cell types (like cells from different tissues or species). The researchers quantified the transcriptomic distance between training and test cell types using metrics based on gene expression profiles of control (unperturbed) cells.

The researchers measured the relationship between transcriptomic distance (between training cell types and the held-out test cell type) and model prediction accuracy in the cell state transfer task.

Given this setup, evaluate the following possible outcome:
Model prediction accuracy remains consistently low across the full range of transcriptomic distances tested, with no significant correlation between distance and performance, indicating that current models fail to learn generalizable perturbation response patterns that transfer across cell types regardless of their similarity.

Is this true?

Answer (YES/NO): NO